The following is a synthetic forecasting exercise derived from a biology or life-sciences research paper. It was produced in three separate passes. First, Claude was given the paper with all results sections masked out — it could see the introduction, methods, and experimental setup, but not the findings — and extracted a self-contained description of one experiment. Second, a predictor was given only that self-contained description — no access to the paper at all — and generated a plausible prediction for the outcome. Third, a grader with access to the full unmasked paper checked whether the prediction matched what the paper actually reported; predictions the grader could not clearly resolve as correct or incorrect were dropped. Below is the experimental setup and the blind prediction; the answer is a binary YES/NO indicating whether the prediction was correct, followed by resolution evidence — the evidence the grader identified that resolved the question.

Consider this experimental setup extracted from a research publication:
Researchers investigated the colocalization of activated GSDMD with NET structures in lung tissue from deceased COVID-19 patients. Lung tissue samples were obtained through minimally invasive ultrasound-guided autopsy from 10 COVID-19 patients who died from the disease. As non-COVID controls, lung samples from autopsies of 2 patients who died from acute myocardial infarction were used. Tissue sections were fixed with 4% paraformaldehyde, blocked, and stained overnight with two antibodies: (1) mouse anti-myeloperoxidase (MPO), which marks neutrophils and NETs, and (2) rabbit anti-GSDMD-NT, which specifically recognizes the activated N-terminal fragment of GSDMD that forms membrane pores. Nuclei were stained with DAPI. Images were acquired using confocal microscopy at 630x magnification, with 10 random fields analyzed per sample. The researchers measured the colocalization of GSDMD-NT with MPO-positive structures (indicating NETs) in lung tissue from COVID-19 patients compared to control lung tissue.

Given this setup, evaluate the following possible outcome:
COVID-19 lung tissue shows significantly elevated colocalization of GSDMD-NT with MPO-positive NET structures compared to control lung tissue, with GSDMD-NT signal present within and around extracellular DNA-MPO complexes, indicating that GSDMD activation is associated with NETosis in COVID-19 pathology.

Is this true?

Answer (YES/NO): YES